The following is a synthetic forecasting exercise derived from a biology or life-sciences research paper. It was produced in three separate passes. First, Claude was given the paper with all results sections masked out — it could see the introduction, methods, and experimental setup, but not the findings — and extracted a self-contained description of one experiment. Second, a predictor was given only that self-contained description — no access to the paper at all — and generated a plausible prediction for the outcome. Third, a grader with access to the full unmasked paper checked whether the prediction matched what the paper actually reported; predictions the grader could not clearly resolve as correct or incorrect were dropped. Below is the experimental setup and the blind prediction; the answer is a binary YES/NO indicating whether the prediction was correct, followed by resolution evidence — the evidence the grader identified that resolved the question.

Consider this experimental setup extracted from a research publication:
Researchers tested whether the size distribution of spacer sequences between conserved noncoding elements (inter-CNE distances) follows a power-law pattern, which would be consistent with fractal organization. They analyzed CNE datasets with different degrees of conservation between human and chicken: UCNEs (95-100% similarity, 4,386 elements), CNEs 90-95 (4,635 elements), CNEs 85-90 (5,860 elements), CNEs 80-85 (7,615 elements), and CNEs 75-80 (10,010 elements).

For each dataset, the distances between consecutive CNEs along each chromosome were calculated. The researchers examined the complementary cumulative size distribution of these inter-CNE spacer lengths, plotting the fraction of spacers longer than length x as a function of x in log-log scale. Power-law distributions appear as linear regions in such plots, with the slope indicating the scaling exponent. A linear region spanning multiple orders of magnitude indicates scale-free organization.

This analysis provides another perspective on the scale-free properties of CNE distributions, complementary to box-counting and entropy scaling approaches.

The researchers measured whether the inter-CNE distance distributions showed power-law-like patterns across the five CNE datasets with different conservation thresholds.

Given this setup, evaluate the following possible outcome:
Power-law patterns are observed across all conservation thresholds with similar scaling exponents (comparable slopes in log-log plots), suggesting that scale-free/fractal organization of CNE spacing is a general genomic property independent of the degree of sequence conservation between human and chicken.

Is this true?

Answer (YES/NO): NO